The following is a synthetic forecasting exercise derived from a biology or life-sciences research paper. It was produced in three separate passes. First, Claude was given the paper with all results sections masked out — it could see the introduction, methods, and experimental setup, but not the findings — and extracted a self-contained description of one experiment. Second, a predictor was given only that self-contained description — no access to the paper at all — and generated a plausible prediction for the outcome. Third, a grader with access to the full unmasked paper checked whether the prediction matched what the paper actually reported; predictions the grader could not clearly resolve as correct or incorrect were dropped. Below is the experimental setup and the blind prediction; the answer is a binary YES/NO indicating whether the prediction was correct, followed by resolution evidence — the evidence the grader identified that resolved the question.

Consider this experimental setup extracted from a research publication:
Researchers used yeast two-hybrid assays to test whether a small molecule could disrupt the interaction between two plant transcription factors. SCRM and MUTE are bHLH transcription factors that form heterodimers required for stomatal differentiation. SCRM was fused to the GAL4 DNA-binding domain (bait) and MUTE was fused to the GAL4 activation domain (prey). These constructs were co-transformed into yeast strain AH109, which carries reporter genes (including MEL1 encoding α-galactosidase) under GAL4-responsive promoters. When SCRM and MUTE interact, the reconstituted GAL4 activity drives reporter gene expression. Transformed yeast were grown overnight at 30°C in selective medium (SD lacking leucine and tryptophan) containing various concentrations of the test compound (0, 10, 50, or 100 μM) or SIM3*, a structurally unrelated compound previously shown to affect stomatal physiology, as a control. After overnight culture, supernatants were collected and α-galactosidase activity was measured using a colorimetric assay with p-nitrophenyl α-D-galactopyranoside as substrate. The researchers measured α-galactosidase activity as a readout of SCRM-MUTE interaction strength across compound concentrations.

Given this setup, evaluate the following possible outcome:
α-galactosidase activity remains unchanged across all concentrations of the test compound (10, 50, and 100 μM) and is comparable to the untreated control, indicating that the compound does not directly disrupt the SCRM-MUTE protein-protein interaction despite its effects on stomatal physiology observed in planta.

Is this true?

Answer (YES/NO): NO